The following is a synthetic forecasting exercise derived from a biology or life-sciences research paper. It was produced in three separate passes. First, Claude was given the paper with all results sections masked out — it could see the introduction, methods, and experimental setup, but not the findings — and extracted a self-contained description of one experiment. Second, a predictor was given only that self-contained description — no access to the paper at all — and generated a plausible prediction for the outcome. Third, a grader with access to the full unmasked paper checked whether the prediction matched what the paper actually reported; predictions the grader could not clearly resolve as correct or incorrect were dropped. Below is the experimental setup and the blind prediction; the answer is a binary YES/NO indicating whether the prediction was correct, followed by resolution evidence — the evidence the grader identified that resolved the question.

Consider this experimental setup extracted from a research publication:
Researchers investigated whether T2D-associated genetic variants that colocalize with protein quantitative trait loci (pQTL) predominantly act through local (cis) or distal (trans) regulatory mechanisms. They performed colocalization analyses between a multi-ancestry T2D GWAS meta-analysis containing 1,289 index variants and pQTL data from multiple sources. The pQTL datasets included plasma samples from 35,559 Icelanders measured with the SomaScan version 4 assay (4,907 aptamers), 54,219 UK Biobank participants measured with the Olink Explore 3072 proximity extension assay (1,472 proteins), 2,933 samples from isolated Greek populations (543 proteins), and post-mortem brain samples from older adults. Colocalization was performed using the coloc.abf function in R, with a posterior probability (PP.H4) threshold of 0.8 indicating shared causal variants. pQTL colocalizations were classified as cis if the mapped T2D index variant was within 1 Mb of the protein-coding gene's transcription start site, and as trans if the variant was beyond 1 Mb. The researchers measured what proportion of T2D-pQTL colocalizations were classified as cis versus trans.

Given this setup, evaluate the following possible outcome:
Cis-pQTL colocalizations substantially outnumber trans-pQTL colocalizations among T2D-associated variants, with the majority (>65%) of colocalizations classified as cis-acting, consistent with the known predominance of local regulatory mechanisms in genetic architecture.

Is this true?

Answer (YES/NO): NO